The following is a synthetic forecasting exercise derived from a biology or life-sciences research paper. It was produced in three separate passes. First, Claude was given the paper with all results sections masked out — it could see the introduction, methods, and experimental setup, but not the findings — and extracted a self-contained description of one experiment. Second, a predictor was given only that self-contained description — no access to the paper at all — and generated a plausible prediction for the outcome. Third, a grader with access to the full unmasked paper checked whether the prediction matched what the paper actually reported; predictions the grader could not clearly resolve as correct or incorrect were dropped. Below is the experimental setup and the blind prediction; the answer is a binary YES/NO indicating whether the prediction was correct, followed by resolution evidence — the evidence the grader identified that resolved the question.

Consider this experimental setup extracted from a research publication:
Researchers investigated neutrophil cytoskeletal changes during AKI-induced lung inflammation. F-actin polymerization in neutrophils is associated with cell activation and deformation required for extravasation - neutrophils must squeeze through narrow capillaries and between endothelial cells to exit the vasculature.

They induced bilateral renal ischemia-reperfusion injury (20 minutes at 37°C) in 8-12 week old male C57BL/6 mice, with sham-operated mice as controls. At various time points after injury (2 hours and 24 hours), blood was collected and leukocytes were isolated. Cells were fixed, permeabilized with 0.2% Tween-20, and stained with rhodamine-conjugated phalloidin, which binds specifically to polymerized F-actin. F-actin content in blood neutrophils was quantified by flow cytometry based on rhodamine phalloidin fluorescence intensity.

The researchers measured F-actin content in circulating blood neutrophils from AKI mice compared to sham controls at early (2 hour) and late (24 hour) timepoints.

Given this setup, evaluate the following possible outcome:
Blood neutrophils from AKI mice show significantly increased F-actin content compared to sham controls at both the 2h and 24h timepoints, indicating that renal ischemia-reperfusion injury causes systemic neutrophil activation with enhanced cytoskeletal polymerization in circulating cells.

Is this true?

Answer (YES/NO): YES